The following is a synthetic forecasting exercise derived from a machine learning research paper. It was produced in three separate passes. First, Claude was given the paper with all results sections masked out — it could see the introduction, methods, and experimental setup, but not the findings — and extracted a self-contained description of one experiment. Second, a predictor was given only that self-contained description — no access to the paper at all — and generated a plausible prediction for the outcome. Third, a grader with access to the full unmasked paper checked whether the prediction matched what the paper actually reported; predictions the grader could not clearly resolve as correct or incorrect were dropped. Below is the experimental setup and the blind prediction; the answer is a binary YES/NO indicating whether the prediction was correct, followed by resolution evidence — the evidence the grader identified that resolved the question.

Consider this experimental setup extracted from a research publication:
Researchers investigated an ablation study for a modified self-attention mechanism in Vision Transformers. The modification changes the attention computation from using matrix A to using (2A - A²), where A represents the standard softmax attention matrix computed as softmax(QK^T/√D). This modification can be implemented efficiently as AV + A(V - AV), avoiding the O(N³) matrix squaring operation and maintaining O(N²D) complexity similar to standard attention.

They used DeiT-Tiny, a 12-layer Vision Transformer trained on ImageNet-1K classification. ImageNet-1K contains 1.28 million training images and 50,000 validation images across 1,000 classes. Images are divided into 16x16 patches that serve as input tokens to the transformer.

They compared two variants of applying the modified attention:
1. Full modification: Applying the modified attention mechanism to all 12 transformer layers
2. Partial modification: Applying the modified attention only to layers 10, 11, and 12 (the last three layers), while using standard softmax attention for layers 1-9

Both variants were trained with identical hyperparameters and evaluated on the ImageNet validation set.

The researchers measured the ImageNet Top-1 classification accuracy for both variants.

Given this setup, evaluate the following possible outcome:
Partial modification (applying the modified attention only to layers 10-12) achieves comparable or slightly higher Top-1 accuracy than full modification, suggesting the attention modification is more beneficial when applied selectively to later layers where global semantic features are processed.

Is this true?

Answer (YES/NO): NO